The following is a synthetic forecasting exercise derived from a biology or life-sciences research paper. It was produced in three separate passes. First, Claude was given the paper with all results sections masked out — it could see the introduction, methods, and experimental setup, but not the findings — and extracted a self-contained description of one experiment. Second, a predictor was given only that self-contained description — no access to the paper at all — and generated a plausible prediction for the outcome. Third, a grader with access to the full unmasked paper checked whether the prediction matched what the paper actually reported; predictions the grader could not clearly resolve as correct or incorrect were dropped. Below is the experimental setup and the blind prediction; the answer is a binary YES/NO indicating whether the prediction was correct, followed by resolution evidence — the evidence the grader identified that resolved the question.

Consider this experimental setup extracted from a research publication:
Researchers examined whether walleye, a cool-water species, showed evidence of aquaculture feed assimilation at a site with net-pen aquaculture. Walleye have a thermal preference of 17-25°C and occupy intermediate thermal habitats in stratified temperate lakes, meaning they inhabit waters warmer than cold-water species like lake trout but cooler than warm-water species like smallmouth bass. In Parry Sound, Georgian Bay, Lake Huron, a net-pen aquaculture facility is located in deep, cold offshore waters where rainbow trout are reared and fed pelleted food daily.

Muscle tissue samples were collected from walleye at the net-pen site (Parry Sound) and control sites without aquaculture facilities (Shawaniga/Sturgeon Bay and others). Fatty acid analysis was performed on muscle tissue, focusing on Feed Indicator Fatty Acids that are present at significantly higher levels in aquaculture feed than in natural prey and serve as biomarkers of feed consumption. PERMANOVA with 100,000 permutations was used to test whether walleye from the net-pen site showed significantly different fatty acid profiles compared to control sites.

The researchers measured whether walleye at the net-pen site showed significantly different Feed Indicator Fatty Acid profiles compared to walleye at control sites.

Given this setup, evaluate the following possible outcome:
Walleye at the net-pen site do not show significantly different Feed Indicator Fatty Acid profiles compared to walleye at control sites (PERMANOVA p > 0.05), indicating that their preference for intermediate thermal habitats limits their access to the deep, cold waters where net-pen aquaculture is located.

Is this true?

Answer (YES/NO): NO